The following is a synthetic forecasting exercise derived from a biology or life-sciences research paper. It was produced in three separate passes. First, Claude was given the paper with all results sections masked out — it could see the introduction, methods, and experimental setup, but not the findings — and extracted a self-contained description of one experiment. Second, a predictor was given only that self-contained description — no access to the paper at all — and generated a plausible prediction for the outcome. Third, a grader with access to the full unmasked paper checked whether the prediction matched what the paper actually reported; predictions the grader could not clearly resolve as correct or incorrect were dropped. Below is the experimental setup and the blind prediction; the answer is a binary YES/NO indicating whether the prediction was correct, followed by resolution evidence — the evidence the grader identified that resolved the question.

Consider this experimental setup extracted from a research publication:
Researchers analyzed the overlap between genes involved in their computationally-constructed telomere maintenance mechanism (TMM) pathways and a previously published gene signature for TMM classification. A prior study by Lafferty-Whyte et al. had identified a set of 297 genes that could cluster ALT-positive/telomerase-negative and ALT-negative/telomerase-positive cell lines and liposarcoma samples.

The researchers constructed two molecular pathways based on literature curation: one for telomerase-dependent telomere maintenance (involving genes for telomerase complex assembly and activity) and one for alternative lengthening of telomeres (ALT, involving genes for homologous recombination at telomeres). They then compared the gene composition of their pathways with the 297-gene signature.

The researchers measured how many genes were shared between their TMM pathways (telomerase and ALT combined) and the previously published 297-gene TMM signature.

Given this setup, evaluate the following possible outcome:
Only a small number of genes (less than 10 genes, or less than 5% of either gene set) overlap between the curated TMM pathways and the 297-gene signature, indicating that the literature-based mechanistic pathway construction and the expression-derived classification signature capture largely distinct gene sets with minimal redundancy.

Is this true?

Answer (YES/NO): YES